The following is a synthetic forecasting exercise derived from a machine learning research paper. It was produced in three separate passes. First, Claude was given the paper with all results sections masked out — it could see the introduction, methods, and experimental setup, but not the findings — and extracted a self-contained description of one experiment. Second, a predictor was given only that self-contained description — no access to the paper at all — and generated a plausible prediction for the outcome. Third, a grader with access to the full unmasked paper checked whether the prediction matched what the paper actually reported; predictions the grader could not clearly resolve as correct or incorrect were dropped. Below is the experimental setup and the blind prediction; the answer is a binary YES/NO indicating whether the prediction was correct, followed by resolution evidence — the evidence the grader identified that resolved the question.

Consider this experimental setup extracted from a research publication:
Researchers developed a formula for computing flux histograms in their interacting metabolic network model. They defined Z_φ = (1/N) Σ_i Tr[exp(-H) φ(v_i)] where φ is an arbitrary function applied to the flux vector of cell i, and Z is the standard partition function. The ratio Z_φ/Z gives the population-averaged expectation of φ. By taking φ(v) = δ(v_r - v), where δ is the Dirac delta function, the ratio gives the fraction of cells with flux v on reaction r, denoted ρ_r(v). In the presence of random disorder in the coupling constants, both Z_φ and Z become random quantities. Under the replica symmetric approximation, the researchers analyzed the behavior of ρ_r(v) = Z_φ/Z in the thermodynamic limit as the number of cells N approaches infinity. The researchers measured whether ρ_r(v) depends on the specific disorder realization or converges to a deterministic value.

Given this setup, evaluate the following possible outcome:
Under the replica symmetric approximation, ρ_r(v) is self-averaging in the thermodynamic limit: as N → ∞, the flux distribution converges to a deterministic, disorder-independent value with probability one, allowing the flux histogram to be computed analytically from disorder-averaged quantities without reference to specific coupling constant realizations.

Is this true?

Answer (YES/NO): YES